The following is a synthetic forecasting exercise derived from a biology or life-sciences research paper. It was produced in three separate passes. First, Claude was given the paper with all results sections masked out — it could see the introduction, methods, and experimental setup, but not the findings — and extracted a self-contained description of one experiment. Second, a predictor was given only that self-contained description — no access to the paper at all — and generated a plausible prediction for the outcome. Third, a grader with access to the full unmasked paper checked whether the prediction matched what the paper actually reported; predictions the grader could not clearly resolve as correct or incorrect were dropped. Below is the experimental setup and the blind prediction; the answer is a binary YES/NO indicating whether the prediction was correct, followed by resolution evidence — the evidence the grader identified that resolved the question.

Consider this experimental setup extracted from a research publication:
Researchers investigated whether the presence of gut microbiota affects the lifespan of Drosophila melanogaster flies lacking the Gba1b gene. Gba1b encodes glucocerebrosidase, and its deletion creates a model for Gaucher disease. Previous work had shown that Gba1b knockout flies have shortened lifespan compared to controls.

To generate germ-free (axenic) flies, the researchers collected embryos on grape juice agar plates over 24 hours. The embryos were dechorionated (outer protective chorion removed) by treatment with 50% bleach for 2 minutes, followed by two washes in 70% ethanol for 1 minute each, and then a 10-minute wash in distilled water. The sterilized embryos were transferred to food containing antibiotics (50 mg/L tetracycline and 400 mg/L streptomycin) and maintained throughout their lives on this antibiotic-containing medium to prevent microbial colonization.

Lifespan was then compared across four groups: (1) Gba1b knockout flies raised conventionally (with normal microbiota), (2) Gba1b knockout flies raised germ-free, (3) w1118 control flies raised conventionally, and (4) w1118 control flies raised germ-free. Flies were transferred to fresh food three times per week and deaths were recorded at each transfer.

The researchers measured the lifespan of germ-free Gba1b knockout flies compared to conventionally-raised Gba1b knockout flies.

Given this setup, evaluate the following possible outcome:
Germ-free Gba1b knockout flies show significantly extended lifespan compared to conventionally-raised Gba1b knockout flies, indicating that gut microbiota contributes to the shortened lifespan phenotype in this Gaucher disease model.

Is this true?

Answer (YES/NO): YES